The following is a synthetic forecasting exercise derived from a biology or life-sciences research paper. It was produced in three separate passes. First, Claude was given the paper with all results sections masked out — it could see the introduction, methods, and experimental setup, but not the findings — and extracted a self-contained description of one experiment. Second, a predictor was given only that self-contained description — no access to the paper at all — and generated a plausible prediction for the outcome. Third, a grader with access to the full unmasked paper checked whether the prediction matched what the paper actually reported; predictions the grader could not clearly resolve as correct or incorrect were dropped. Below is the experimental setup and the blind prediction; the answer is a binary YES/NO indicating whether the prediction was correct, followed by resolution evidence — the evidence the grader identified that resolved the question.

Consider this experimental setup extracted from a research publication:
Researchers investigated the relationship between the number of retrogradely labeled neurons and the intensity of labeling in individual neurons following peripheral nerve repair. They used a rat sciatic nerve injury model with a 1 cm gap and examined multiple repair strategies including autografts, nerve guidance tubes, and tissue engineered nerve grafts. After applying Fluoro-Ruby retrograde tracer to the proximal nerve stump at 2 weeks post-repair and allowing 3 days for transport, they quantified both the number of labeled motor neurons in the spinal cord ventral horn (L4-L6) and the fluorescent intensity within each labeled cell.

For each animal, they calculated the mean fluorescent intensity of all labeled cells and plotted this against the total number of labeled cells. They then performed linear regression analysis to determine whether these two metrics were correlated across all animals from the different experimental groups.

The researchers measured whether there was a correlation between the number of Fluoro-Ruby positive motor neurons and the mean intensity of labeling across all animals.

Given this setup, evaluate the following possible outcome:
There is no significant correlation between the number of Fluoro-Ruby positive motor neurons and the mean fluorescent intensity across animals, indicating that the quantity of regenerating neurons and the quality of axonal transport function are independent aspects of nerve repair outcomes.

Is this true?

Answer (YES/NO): NO